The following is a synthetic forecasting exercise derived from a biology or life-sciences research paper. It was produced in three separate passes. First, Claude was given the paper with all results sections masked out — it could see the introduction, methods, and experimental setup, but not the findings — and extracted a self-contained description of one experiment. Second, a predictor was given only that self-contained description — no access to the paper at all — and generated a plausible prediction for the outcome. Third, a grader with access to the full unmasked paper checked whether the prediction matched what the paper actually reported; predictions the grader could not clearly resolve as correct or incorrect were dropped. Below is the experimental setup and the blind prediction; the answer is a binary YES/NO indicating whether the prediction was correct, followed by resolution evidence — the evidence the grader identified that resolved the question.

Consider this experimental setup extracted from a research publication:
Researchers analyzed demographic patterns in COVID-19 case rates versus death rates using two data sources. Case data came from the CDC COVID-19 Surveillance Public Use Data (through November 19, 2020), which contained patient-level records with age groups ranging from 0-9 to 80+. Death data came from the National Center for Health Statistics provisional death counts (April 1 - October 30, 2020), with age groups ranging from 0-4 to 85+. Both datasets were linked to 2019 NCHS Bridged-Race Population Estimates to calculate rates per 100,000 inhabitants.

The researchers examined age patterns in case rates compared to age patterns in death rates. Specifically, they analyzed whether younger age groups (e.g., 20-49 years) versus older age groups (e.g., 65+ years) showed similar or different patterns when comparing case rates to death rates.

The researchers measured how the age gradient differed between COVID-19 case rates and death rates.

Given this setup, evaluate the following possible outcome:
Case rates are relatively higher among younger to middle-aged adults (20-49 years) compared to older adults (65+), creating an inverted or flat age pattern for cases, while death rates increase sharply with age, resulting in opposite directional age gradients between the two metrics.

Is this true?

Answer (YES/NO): YES